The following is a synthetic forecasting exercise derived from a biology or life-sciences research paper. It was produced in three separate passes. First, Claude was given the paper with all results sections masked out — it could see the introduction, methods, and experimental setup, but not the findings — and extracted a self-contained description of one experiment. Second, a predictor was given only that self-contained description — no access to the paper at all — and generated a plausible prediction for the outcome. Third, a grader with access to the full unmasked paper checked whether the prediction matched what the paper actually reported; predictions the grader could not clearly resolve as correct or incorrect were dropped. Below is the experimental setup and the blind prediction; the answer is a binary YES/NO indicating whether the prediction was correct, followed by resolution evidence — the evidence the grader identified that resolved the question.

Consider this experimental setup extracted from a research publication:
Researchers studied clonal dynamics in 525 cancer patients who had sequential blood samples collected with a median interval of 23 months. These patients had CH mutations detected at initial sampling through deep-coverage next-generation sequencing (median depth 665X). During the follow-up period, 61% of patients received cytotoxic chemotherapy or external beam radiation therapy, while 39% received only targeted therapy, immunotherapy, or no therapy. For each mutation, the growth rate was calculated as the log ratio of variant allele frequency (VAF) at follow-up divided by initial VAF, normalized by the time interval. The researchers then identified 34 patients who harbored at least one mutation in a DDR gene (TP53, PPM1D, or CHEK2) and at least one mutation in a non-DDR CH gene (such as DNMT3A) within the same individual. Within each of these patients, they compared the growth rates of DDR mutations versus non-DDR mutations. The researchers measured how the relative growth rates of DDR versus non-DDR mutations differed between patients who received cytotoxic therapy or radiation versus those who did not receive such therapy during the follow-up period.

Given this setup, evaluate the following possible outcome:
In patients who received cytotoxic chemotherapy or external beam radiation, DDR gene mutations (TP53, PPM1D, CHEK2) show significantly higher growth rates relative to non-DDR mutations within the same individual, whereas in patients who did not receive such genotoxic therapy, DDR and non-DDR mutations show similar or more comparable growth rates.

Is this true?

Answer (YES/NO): NO